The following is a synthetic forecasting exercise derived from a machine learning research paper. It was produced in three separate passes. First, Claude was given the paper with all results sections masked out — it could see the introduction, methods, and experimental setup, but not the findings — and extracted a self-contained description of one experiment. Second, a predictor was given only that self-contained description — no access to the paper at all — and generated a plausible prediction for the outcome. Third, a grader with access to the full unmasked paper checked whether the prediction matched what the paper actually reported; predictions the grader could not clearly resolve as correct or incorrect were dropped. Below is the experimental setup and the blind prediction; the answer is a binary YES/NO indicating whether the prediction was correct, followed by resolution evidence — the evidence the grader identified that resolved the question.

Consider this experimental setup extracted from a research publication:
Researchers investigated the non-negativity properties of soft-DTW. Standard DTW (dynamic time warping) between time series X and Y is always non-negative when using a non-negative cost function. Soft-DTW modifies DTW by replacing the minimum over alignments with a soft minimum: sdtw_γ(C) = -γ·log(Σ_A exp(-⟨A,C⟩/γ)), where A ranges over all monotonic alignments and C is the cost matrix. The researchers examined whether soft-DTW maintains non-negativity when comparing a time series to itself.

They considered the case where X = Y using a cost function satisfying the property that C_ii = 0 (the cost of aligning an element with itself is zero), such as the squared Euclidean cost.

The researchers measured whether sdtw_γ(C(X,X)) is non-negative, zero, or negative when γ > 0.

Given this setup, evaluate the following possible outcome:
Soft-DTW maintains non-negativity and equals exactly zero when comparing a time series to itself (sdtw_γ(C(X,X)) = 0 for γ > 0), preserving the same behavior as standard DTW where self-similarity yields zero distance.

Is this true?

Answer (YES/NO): NO